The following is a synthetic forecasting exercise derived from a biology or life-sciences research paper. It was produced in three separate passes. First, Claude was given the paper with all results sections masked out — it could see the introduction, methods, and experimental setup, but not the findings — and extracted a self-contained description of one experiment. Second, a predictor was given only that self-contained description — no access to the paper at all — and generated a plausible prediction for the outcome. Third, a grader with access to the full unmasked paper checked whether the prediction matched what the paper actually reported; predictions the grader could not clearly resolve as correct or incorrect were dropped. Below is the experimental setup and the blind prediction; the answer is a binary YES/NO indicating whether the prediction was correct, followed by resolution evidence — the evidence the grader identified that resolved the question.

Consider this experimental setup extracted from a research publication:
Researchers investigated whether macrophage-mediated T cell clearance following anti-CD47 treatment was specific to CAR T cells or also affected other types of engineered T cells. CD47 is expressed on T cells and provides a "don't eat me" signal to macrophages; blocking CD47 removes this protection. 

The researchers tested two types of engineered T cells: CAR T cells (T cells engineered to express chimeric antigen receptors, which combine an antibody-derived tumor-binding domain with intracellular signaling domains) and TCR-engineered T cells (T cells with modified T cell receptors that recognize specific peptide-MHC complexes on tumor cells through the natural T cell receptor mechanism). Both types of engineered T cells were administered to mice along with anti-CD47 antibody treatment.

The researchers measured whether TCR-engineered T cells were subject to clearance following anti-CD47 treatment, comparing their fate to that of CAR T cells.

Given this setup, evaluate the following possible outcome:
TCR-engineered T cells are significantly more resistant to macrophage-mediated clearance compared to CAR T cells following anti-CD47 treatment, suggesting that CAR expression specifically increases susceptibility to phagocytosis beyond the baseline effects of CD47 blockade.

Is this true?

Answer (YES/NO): NO